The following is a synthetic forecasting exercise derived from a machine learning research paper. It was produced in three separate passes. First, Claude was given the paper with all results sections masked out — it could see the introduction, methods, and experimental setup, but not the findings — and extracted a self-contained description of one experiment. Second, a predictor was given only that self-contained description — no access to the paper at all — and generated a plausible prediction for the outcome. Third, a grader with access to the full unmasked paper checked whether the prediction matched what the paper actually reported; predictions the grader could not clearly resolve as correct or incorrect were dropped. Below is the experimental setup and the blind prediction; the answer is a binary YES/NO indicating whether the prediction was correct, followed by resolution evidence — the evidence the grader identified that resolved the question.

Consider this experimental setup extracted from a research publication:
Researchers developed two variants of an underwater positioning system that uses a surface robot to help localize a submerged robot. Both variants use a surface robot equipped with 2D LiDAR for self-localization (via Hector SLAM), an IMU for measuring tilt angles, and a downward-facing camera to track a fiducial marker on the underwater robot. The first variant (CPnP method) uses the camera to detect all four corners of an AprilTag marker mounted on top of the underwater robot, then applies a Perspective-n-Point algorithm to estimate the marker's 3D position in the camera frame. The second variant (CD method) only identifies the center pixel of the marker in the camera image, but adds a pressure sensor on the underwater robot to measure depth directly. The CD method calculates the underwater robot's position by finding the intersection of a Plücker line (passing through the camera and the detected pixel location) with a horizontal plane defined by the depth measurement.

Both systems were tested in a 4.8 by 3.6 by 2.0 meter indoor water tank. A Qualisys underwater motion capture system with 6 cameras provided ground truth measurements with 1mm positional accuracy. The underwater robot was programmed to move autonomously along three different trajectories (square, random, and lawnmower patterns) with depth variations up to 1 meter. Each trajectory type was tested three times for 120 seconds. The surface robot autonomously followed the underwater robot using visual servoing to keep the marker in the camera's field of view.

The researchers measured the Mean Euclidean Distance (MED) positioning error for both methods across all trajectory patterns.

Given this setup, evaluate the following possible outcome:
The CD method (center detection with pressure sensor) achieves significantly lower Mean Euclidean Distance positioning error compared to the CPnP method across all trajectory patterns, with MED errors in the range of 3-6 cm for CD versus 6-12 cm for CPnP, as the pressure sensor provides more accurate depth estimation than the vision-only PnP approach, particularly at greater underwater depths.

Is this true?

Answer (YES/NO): NO